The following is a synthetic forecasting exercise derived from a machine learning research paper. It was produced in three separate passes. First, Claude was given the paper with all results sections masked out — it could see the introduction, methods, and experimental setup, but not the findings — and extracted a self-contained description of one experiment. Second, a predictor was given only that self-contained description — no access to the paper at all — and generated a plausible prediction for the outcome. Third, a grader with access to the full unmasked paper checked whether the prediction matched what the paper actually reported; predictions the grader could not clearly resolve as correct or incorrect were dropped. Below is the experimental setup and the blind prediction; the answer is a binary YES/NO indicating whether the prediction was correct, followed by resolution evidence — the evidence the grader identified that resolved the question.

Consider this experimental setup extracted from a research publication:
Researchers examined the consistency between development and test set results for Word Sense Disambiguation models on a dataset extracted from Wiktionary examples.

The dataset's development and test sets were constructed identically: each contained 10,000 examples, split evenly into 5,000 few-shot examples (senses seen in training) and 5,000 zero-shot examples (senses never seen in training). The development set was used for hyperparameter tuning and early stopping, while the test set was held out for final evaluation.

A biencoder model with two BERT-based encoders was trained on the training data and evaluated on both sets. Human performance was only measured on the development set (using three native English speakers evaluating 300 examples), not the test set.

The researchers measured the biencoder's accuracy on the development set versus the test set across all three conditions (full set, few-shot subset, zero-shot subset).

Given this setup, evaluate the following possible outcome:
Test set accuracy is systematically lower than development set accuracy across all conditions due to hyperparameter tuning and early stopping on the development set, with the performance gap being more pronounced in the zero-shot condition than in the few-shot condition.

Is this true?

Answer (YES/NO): YES